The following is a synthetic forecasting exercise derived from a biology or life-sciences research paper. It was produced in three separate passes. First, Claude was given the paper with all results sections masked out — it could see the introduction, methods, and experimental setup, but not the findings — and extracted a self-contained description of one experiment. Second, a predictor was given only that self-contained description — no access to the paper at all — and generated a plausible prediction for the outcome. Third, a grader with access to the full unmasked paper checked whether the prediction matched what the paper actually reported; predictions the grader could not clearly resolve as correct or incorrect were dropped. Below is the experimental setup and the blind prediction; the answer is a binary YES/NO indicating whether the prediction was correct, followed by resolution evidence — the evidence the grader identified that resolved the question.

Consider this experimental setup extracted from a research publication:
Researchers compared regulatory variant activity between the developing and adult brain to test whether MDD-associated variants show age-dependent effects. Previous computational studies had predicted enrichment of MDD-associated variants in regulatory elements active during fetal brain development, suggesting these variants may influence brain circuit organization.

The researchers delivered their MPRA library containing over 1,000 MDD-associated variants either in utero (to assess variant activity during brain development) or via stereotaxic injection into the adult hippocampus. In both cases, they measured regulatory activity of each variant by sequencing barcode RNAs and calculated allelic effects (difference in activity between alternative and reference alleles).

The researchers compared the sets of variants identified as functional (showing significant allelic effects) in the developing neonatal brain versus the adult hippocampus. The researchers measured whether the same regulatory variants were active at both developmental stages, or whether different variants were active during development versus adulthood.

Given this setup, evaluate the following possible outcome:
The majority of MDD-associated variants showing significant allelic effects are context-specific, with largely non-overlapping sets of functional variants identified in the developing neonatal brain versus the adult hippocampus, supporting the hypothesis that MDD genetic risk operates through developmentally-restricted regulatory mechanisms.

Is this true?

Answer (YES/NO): YES